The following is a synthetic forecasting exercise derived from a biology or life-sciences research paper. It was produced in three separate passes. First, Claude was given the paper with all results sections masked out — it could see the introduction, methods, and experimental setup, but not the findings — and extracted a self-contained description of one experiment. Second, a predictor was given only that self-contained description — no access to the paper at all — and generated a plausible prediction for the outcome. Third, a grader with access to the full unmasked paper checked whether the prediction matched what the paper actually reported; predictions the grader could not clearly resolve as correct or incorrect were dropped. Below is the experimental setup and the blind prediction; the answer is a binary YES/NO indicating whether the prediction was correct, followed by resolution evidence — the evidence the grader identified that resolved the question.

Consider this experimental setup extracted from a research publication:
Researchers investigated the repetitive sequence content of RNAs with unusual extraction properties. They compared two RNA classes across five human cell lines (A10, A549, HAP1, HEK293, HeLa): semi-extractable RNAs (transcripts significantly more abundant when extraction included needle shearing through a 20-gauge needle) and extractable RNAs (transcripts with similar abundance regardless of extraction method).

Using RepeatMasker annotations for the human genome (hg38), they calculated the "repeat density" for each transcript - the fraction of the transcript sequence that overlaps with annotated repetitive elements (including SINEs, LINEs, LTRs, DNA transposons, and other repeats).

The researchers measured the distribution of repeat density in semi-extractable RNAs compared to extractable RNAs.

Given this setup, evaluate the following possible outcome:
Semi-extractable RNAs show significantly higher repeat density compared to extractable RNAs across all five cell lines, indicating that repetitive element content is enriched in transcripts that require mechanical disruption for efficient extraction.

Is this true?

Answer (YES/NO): YES